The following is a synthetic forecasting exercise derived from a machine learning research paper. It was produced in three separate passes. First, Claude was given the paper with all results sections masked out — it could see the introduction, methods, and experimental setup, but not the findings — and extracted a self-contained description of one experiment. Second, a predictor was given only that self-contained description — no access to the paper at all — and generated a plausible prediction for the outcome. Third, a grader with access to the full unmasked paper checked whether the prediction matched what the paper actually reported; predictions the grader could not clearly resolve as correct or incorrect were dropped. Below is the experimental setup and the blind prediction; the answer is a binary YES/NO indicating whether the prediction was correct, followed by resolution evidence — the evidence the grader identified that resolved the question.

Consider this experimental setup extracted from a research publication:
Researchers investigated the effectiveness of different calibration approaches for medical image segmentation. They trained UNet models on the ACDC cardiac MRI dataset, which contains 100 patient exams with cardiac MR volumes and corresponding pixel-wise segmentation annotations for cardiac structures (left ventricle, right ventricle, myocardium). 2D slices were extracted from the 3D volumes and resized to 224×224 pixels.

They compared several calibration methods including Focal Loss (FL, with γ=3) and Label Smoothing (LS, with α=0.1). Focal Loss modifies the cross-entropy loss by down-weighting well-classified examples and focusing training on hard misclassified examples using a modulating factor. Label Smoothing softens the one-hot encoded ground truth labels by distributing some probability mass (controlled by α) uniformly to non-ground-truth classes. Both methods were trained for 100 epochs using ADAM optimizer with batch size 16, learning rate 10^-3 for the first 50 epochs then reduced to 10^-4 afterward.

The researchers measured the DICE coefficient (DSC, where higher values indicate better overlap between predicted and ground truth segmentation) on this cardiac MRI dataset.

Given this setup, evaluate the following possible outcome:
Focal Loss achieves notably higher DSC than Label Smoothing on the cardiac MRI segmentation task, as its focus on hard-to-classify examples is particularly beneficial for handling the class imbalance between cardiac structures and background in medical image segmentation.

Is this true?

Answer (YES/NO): NO